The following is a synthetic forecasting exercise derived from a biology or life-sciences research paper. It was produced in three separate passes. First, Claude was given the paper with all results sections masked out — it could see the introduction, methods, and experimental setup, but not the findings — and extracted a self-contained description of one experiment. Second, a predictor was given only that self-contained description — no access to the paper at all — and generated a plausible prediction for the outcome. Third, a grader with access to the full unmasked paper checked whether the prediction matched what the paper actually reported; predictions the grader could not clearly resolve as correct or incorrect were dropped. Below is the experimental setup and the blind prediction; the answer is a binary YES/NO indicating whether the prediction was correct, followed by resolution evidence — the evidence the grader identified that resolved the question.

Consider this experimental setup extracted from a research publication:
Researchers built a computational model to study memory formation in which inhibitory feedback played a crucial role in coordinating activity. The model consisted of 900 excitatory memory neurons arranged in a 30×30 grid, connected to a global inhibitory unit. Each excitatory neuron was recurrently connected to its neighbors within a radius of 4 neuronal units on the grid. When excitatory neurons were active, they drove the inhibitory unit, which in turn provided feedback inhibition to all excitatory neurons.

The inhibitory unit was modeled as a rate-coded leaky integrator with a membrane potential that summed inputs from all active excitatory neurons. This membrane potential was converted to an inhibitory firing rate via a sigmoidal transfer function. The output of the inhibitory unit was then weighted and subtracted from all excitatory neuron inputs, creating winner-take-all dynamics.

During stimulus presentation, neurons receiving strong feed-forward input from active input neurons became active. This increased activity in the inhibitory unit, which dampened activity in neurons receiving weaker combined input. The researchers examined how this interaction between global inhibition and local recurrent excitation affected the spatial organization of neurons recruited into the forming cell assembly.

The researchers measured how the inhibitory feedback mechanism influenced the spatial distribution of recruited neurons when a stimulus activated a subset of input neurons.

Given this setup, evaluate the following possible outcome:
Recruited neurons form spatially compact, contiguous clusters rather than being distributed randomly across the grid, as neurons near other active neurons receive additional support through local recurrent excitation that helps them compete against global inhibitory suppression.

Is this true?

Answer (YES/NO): YES